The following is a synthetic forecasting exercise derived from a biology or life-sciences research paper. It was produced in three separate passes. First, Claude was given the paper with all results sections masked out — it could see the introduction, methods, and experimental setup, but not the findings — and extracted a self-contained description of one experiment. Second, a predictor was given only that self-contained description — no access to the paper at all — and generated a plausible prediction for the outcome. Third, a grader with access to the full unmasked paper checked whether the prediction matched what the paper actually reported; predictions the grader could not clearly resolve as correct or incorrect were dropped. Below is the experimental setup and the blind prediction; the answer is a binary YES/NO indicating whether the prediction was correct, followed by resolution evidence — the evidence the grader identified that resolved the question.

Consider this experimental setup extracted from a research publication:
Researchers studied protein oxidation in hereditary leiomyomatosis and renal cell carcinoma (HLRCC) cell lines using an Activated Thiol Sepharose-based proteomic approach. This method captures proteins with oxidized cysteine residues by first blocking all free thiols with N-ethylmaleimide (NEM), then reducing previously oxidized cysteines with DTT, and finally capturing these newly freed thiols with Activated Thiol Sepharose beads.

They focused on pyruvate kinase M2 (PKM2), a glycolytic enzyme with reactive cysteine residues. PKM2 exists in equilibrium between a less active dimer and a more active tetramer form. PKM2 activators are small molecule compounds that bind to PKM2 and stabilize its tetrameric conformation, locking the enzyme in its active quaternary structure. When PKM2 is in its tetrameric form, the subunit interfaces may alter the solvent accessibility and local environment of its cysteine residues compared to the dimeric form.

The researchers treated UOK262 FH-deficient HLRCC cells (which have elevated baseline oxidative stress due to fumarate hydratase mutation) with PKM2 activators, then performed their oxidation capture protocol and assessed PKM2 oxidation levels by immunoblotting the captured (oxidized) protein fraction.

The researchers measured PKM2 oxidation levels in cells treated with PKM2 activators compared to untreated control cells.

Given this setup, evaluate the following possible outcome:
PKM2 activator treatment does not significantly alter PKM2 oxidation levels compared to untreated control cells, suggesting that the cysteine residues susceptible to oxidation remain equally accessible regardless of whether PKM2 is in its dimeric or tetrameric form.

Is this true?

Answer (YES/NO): NO